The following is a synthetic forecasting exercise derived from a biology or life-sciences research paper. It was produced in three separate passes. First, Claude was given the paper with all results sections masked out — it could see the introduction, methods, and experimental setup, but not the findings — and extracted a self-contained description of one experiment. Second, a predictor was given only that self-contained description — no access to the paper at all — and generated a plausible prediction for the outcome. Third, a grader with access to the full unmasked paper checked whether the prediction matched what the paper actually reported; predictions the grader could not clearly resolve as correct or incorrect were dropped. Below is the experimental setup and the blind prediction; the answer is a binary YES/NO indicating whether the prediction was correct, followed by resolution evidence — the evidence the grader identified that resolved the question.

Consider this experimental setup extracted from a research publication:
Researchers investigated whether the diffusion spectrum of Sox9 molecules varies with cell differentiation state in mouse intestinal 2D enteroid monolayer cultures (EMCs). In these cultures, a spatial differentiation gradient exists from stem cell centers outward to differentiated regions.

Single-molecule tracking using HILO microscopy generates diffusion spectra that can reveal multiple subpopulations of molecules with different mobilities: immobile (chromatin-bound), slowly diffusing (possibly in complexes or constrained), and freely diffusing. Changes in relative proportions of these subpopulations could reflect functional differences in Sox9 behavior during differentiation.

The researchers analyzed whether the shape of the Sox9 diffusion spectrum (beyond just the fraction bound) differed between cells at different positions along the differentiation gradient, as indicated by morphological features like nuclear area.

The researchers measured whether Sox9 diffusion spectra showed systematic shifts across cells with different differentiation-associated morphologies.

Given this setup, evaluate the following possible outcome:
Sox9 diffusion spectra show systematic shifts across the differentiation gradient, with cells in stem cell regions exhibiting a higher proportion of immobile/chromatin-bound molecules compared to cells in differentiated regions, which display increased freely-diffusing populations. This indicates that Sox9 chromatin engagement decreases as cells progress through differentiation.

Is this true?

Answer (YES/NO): YES